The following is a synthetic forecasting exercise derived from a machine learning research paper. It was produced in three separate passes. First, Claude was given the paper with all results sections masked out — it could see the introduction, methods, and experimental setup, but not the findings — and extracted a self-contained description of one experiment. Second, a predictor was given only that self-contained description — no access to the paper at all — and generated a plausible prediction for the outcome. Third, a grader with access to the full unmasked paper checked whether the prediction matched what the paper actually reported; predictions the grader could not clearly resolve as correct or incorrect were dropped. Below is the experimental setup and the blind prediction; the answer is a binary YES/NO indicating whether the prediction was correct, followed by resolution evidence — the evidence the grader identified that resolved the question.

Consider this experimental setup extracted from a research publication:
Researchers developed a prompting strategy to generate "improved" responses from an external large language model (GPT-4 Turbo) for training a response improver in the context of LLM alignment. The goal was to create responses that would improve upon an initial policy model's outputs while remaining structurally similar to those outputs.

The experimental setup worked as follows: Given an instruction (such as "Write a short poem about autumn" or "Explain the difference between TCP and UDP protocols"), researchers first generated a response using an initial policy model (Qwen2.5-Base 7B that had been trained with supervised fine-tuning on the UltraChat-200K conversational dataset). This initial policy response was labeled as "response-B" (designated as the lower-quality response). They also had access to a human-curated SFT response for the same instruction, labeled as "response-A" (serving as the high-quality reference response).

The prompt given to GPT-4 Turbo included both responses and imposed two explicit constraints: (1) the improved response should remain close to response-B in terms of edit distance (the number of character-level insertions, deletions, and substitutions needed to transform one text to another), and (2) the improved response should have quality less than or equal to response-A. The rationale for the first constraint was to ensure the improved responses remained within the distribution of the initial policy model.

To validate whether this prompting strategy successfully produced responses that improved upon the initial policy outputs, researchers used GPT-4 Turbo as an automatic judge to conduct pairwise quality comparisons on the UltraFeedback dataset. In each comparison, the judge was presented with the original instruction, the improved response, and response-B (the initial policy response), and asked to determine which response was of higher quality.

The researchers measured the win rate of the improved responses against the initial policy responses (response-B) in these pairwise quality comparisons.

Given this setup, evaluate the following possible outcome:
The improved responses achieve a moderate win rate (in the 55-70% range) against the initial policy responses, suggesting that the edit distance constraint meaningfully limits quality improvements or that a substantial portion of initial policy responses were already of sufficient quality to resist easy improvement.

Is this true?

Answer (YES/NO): NO